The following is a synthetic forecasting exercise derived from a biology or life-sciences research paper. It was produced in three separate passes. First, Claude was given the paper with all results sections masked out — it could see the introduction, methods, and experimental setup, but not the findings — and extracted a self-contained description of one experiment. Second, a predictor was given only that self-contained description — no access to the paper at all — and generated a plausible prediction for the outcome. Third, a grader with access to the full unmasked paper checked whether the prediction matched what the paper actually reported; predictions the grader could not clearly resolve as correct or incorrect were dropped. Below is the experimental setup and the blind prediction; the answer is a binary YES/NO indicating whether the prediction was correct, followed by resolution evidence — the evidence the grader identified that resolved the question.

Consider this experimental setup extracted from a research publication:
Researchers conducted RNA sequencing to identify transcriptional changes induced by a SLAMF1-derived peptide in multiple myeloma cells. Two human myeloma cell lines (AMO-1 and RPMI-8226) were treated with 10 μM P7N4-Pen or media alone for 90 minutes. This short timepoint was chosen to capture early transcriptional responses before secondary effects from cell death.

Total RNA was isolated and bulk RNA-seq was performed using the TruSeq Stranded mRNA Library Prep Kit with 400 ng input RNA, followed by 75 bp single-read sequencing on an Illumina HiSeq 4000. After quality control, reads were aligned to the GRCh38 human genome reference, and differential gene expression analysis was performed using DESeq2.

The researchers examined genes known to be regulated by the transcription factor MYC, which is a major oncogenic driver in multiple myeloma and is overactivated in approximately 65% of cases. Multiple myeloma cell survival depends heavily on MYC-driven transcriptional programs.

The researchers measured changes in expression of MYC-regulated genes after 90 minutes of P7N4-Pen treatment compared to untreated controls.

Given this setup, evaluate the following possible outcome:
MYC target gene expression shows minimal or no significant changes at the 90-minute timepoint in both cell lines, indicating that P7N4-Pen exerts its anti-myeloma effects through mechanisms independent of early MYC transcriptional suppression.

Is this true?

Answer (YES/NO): NO